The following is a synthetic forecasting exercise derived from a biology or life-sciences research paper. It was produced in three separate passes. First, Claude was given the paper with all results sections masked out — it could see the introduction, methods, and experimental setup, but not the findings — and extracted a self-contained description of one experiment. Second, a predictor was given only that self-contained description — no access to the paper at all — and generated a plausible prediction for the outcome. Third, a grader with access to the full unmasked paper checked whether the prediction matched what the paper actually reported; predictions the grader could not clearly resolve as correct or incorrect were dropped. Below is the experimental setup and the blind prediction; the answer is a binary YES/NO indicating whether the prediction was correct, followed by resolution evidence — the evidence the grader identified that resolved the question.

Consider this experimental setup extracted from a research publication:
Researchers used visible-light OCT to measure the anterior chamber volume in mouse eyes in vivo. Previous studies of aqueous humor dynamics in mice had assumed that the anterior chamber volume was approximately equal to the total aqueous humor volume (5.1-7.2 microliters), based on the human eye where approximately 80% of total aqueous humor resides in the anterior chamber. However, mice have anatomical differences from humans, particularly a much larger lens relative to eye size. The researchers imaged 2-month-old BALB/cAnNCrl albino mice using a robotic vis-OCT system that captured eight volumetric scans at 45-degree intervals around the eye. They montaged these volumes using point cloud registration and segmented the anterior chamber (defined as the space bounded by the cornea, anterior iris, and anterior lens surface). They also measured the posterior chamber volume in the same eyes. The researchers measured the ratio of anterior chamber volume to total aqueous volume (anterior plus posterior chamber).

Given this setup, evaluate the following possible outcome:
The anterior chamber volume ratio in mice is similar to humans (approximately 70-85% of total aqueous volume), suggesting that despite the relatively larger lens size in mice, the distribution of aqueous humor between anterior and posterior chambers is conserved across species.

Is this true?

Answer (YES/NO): NO